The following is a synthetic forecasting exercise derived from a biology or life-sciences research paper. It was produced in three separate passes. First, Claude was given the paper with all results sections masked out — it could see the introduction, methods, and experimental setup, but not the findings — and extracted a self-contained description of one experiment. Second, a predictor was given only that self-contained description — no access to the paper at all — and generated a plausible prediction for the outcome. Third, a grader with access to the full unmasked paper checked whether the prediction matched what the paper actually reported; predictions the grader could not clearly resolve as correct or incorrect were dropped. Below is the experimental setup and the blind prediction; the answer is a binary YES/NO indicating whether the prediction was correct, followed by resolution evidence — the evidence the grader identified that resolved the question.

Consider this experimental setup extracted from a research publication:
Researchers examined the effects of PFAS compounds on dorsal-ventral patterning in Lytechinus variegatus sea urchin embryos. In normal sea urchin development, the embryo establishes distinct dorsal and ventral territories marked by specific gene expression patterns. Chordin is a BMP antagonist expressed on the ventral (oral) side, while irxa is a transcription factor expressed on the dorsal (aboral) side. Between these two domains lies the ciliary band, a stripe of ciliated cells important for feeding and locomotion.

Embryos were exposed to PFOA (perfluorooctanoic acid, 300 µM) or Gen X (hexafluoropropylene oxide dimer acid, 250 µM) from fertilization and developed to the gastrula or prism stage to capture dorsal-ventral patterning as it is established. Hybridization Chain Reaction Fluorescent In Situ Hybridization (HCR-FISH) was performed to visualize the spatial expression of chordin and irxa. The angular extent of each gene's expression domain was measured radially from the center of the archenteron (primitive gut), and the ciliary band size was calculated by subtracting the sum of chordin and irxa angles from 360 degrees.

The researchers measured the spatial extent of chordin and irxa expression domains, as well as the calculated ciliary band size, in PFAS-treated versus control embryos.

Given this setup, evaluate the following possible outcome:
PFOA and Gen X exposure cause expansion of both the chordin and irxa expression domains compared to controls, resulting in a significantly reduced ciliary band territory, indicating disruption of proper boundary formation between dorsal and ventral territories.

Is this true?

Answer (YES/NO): NO